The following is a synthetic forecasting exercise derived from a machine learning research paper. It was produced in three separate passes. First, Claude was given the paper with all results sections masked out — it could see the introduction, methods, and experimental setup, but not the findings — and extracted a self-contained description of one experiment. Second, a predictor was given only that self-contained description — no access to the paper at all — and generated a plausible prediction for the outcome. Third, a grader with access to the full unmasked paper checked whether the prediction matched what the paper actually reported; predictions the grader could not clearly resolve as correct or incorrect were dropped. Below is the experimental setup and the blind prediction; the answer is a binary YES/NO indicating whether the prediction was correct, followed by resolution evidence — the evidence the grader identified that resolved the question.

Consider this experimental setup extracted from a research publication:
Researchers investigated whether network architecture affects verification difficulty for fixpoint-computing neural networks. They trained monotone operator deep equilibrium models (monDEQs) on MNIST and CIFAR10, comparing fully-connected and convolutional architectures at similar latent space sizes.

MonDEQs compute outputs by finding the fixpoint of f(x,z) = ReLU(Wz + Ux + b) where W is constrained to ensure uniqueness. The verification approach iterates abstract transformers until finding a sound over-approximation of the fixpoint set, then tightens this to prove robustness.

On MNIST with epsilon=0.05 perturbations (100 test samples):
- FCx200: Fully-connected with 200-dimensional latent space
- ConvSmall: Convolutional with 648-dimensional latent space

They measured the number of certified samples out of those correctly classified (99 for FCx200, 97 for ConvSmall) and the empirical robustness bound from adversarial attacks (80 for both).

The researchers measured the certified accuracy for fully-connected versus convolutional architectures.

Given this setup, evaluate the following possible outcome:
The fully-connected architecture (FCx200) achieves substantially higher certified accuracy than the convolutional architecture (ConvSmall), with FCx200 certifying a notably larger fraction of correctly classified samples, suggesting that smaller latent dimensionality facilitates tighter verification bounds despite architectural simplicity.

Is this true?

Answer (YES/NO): NO